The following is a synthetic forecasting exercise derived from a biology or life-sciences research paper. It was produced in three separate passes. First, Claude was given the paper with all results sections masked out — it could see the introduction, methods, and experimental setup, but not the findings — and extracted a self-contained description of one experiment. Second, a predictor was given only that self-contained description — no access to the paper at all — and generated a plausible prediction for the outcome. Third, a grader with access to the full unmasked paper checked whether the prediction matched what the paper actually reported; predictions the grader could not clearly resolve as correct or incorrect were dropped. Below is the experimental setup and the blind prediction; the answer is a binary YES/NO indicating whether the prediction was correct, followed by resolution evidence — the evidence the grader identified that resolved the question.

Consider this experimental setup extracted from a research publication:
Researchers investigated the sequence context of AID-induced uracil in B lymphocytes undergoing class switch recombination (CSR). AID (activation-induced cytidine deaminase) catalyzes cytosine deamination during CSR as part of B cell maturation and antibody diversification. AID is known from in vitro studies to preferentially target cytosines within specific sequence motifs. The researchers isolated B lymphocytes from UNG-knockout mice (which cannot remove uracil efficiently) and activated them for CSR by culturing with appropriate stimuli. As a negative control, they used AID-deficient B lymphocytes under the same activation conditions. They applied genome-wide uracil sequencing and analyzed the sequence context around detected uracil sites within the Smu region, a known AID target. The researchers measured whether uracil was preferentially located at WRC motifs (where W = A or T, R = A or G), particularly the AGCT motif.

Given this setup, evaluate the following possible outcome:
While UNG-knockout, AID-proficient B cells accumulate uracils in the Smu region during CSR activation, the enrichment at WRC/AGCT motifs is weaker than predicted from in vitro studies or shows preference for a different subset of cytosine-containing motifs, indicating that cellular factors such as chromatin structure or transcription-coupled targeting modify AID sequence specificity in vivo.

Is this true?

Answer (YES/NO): NO